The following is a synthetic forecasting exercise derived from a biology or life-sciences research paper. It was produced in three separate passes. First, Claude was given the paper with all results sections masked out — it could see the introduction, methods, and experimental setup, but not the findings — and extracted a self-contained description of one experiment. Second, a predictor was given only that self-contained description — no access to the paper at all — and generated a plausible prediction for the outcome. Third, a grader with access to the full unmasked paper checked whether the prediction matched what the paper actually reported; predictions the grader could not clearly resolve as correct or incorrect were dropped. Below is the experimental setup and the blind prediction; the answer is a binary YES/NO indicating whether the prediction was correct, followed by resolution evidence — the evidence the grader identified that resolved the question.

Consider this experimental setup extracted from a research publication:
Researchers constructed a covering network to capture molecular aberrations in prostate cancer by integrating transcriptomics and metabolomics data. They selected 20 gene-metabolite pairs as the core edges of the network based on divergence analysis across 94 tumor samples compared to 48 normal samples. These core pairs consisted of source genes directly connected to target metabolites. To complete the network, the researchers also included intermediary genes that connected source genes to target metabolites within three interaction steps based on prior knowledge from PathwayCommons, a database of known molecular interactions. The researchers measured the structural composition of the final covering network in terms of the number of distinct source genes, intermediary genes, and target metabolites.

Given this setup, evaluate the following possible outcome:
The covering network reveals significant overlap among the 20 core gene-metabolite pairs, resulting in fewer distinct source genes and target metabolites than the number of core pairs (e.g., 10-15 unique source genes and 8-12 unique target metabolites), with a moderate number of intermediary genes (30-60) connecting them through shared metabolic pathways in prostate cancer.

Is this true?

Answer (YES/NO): NO